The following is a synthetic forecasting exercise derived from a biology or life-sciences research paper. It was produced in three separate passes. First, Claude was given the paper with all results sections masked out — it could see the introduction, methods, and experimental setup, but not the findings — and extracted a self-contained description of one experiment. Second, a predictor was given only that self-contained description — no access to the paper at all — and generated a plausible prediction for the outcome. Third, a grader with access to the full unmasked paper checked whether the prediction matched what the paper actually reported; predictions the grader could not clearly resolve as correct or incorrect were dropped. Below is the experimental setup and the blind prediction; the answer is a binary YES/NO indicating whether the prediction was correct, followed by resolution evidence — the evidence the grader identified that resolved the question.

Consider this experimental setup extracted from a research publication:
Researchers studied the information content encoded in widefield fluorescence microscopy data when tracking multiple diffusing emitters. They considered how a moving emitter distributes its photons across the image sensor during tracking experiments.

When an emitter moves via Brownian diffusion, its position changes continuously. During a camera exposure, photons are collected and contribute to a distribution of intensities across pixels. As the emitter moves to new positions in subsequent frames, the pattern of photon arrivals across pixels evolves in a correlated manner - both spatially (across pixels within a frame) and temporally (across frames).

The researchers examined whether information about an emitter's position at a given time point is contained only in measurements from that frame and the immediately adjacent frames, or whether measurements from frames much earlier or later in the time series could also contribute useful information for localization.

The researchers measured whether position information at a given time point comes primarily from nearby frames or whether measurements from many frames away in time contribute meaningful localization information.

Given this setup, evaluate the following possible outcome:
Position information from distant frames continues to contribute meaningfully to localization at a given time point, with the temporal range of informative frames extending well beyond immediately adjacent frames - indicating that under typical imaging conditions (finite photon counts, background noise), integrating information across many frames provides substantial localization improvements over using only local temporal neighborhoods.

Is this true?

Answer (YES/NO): YES